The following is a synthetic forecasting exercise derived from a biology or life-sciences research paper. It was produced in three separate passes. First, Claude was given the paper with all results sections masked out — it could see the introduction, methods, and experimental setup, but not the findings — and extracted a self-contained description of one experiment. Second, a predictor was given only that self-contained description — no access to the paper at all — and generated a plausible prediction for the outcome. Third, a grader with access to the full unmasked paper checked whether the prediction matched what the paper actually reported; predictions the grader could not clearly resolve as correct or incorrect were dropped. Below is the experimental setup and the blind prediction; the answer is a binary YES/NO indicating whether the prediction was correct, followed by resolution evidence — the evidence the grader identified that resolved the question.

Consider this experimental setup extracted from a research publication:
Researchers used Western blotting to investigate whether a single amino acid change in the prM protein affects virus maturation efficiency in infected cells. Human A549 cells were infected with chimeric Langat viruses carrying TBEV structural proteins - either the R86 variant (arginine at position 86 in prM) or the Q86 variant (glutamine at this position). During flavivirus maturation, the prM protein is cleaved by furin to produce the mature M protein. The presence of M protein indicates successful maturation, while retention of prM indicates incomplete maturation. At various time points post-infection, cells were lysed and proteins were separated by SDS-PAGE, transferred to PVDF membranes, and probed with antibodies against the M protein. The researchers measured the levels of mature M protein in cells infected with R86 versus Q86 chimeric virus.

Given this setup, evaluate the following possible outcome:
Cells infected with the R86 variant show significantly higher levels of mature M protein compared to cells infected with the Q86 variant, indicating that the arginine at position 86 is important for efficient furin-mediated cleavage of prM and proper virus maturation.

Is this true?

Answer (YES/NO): NO